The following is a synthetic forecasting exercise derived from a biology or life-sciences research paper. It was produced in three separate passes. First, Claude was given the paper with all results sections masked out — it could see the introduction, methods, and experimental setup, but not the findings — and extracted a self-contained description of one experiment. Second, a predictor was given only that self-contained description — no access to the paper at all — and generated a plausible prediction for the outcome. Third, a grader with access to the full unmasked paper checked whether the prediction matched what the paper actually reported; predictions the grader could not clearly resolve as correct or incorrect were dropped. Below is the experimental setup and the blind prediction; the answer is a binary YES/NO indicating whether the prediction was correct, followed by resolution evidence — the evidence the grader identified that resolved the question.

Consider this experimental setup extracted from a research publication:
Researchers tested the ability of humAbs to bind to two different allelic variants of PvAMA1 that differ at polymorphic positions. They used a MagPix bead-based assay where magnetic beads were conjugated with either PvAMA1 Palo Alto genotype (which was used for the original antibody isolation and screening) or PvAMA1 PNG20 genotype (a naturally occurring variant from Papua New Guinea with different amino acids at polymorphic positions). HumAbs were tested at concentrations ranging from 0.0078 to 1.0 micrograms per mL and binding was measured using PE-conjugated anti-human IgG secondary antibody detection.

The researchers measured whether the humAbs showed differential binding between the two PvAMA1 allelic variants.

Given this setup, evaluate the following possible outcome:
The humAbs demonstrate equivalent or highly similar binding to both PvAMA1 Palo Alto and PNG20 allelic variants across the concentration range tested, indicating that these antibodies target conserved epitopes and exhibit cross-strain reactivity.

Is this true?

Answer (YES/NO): NO